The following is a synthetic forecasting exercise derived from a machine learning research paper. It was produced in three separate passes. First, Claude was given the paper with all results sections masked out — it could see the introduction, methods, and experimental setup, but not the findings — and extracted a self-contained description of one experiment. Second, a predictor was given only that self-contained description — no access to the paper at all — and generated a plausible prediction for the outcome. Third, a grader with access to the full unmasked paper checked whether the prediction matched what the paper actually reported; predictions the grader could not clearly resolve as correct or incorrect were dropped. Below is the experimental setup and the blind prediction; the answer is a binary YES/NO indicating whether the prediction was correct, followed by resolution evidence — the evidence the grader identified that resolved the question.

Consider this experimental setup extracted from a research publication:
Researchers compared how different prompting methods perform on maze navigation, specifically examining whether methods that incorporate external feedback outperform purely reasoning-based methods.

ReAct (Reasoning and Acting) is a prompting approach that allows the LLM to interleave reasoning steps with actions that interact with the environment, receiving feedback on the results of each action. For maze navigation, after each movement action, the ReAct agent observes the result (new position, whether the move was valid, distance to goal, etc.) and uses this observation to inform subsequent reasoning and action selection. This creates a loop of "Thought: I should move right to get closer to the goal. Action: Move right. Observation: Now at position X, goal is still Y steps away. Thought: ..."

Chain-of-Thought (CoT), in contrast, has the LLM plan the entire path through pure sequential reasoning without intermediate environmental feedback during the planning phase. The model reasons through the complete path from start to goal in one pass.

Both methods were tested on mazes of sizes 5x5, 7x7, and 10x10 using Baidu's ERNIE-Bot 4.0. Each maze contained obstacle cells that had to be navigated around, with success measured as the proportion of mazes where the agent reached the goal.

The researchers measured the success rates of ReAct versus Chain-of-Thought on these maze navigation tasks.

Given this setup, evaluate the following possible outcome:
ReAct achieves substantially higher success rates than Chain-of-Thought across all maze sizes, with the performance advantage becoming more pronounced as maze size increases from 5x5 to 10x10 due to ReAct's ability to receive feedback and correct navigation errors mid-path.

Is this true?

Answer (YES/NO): NO